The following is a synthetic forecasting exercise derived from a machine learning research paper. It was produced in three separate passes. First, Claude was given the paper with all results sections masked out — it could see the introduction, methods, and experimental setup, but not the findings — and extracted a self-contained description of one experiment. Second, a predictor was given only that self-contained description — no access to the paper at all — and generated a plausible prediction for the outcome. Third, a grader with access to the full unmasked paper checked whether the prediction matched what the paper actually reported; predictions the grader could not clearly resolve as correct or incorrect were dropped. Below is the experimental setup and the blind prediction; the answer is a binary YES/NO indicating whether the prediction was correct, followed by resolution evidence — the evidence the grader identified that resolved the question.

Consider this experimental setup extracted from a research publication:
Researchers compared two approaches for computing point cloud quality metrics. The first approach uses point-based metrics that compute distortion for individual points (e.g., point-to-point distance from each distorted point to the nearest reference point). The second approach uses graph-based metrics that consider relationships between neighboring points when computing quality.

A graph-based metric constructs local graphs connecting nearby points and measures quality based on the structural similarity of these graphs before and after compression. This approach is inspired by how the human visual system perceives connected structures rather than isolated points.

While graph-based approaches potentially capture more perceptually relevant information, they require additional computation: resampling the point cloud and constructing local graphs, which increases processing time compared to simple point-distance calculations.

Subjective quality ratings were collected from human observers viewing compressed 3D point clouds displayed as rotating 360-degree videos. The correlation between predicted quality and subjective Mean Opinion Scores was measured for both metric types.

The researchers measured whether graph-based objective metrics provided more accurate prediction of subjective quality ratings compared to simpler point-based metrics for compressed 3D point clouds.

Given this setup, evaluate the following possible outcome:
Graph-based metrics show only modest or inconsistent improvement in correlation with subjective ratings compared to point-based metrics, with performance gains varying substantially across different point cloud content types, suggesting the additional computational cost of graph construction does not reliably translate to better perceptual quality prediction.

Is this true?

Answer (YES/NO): NO